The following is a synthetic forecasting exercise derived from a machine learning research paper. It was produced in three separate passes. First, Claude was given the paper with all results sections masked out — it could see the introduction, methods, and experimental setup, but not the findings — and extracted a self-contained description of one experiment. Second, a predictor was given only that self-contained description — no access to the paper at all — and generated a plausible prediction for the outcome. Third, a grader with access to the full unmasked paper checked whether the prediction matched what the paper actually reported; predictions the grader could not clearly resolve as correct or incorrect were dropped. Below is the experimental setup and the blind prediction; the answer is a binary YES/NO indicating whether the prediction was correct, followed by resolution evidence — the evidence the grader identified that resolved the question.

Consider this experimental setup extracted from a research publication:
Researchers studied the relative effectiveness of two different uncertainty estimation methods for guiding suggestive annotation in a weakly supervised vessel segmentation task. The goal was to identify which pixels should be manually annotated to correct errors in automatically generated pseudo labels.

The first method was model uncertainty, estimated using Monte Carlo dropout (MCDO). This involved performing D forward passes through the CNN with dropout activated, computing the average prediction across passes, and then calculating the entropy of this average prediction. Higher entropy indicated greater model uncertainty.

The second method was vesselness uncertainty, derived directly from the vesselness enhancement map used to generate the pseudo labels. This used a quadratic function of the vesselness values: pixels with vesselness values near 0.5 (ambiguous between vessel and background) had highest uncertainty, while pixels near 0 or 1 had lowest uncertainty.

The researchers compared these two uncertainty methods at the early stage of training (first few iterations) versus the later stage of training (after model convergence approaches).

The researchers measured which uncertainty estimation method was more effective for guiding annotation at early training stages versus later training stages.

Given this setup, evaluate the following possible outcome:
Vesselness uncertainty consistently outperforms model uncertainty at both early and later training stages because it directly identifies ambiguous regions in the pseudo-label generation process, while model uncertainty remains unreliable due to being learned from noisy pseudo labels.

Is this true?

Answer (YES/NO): NO